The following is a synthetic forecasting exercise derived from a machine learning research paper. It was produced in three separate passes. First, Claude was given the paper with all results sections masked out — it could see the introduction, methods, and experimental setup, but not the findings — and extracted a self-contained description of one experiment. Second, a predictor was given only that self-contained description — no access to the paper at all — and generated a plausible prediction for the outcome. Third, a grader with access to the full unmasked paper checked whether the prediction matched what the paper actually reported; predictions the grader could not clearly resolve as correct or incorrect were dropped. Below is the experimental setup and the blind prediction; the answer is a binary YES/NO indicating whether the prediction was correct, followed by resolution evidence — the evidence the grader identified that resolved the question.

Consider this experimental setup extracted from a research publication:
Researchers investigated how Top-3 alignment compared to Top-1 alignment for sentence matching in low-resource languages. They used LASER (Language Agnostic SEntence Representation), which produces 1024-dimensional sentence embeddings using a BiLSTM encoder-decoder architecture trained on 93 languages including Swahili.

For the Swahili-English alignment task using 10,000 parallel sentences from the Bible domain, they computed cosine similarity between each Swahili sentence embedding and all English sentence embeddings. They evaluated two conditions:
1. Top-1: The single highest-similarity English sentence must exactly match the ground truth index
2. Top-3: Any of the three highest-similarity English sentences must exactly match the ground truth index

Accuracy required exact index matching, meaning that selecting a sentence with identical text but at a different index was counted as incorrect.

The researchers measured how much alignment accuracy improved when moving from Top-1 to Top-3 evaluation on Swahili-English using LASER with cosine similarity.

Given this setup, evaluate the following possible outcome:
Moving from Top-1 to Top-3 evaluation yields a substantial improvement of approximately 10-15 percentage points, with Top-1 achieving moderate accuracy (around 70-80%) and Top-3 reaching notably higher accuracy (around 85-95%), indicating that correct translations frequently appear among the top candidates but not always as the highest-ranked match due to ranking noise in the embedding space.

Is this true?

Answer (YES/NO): NO